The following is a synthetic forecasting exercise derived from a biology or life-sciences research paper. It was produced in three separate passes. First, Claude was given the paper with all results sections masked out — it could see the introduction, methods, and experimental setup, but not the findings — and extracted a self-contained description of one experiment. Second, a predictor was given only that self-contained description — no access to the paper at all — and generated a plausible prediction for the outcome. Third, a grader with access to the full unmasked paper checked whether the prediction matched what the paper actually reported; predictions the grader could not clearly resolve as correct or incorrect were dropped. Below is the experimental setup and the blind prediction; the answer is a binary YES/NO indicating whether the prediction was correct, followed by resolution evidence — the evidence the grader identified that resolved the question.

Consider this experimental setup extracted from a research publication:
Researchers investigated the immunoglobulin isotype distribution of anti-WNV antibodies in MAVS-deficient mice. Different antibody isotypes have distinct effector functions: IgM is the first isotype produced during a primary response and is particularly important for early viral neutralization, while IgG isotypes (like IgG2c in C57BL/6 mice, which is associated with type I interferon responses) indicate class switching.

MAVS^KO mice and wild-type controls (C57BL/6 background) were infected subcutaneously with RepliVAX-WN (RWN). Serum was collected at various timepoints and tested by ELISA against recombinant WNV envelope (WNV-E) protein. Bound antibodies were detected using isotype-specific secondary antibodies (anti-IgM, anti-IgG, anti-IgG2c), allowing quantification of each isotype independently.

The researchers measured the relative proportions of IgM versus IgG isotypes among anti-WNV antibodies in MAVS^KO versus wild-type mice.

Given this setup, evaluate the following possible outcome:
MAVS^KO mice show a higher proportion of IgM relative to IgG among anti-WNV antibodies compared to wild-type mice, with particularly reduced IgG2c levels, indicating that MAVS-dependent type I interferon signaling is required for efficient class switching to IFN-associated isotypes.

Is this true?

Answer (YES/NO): NO